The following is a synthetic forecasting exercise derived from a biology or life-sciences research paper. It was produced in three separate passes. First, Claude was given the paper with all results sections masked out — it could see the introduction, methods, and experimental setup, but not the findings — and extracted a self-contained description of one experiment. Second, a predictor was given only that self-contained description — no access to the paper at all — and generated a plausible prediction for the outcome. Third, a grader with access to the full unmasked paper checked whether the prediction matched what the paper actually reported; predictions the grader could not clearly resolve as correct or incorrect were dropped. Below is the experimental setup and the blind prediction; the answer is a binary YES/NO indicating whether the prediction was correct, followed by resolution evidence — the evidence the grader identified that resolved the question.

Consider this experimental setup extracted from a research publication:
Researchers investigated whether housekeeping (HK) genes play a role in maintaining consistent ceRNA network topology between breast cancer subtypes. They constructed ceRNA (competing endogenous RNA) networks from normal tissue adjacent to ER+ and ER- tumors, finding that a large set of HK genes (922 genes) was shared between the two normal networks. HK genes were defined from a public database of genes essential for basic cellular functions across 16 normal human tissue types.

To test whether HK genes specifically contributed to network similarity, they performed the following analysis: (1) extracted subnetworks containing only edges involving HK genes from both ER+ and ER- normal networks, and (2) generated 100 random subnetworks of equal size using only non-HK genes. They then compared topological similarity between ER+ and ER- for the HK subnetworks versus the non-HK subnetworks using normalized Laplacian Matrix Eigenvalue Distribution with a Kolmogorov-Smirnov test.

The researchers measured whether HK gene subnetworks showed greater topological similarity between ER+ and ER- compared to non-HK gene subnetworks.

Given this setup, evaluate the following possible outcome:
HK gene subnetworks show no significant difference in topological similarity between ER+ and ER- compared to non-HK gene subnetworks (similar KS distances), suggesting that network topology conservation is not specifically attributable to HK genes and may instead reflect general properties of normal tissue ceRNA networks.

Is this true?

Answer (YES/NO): NO